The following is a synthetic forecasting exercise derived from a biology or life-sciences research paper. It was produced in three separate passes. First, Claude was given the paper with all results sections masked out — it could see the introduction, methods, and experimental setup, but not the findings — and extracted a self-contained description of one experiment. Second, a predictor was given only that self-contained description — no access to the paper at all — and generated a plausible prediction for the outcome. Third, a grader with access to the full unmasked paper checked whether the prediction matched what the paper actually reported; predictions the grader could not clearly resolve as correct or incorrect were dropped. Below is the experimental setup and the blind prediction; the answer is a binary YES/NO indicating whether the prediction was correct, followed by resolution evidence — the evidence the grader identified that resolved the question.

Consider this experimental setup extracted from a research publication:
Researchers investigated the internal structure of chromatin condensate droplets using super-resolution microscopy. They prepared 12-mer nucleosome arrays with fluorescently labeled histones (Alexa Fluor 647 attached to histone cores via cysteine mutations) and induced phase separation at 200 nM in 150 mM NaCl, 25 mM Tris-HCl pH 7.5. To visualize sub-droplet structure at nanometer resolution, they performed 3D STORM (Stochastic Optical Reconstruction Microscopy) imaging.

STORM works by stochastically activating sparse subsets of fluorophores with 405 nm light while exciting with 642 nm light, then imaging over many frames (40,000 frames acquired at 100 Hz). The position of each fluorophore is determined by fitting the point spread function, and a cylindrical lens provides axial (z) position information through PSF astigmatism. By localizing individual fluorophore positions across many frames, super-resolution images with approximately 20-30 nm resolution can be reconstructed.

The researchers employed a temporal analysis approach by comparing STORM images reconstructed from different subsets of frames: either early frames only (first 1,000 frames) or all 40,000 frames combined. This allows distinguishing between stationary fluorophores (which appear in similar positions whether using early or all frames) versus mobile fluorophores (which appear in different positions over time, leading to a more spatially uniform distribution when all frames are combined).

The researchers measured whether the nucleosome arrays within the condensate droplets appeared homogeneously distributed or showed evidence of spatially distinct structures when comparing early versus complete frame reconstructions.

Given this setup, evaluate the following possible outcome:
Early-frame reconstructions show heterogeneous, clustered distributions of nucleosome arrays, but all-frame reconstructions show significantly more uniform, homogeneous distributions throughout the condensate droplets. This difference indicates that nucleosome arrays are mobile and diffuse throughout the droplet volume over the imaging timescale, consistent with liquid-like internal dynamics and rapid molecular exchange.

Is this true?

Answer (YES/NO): NO